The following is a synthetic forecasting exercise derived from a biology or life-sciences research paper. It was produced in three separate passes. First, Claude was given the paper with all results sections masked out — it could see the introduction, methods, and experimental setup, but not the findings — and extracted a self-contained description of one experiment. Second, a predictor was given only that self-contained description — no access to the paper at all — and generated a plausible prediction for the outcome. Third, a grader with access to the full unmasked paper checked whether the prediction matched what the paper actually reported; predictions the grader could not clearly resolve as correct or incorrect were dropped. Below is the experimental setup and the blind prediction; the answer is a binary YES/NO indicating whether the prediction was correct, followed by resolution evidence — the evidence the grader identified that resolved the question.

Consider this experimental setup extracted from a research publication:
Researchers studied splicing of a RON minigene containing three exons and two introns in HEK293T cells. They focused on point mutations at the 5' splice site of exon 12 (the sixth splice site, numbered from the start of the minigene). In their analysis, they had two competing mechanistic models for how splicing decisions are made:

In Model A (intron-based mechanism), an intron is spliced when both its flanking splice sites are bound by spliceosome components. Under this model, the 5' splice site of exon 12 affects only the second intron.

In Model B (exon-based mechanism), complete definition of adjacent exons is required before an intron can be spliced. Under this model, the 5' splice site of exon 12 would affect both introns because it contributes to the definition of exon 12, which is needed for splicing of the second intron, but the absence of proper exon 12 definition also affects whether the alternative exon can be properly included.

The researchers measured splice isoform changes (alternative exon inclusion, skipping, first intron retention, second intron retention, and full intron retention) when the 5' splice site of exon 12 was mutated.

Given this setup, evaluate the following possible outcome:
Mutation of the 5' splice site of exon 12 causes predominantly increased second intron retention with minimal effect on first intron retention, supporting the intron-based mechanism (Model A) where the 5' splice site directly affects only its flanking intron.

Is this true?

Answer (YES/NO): NO